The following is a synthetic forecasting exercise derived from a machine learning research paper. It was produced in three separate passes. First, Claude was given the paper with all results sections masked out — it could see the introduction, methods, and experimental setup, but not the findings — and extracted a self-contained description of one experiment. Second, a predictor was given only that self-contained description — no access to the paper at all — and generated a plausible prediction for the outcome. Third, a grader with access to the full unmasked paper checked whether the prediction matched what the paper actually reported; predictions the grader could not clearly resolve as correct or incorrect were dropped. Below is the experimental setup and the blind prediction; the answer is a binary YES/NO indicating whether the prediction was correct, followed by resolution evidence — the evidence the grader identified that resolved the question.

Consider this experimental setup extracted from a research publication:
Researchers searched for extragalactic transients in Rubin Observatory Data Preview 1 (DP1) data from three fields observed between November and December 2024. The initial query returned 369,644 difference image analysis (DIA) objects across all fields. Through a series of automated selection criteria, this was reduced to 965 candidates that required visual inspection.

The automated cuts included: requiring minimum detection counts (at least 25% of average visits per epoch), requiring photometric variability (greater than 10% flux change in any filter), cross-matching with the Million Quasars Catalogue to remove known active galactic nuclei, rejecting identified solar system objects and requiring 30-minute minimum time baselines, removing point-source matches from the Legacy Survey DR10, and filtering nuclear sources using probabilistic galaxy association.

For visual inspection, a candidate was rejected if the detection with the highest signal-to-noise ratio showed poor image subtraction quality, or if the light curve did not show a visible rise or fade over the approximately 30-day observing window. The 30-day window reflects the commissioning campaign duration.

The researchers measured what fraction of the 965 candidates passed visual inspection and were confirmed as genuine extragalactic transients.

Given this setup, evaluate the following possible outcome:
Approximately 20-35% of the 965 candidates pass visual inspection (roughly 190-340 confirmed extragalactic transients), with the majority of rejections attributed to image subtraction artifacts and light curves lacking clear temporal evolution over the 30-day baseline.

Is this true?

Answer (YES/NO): NO